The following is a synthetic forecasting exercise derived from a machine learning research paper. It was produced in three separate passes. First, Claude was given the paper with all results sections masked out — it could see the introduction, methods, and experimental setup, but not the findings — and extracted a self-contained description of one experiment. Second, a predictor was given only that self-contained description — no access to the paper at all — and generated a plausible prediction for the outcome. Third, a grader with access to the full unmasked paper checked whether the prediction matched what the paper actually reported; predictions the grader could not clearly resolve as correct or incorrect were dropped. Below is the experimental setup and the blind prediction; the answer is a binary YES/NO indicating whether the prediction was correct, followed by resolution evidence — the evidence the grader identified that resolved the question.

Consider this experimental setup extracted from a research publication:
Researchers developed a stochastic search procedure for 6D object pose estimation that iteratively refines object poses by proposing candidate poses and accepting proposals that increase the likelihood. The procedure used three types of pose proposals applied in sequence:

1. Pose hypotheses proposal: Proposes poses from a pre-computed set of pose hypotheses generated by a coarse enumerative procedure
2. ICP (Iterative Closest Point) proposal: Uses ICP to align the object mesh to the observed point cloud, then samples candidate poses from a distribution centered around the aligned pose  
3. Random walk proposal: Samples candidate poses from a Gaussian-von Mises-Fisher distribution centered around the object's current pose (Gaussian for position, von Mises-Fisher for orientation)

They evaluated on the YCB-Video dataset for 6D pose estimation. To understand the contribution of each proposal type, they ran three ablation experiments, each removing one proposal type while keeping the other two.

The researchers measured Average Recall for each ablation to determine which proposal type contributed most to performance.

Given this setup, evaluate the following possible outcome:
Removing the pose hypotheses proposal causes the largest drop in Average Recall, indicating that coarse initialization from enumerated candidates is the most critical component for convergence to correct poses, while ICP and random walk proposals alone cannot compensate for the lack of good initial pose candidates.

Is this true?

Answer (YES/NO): NO